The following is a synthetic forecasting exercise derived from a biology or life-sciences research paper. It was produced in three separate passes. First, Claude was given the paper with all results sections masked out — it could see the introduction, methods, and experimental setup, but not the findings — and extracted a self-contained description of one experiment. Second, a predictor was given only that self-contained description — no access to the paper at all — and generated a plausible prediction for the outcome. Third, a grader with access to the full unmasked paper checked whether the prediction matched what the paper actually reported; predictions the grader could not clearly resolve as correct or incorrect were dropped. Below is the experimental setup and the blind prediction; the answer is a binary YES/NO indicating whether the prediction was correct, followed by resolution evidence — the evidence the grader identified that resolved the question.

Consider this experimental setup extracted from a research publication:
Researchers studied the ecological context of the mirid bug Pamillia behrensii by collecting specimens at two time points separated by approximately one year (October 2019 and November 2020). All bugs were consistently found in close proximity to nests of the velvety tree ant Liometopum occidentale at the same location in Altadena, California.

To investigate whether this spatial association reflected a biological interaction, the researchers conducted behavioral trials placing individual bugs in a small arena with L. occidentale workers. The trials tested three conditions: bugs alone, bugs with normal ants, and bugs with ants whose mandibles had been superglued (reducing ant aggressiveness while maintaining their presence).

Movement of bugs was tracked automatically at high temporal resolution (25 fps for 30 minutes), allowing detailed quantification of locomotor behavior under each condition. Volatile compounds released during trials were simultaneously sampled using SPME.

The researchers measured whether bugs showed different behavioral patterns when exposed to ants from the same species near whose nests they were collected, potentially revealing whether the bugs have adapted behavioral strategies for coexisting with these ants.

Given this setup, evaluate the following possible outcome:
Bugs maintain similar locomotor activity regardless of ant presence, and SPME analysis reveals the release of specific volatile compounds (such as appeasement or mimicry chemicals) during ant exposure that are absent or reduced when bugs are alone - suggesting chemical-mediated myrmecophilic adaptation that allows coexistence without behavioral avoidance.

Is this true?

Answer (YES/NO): NO